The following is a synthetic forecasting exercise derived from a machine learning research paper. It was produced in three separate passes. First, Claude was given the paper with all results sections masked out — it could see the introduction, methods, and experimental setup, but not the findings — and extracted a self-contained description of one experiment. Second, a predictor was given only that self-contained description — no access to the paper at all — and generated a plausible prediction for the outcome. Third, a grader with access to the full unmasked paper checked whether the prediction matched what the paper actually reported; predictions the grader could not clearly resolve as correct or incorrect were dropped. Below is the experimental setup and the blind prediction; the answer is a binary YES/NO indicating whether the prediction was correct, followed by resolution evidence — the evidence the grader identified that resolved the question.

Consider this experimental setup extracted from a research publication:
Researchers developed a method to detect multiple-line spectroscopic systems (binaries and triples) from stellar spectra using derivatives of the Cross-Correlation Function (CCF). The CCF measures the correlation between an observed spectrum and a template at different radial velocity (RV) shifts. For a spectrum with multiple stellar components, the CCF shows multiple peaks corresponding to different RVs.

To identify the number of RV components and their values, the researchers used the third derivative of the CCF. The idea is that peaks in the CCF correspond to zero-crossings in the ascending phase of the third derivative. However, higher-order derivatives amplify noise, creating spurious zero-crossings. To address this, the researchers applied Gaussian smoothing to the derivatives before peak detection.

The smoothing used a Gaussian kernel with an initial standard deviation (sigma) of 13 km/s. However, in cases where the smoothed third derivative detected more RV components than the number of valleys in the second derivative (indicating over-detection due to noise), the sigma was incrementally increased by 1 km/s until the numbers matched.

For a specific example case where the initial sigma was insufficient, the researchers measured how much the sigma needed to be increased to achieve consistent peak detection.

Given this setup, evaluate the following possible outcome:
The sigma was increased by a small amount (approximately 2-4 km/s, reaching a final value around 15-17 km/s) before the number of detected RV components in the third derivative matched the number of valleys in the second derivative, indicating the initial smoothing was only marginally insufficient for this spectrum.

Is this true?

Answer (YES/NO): NO